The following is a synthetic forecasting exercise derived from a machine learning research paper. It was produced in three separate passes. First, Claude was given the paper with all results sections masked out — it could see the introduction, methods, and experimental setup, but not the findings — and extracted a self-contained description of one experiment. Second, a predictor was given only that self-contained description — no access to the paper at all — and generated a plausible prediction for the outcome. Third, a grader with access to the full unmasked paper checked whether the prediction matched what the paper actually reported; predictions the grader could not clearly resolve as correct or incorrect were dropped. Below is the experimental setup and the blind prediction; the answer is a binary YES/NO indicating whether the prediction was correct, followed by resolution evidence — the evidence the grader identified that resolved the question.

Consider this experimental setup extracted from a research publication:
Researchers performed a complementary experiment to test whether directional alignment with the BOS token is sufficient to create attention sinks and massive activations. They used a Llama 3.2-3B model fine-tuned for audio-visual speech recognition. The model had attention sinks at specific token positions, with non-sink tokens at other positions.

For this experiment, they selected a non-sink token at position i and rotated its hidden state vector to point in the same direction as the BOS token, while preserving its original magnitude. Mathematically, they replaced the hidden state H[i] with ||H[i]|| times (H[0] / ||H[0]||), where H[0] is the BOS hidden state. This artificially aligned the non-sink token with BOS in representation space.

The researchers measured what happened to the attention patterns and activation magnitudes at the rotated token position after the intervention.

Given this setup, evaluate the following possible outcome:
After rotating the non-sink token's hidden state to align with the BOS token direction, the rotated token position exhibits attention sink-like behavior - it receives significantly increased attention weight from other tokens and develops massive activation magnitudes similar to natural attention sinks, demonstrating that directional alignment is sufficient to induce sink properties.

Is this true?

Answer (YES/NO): YES